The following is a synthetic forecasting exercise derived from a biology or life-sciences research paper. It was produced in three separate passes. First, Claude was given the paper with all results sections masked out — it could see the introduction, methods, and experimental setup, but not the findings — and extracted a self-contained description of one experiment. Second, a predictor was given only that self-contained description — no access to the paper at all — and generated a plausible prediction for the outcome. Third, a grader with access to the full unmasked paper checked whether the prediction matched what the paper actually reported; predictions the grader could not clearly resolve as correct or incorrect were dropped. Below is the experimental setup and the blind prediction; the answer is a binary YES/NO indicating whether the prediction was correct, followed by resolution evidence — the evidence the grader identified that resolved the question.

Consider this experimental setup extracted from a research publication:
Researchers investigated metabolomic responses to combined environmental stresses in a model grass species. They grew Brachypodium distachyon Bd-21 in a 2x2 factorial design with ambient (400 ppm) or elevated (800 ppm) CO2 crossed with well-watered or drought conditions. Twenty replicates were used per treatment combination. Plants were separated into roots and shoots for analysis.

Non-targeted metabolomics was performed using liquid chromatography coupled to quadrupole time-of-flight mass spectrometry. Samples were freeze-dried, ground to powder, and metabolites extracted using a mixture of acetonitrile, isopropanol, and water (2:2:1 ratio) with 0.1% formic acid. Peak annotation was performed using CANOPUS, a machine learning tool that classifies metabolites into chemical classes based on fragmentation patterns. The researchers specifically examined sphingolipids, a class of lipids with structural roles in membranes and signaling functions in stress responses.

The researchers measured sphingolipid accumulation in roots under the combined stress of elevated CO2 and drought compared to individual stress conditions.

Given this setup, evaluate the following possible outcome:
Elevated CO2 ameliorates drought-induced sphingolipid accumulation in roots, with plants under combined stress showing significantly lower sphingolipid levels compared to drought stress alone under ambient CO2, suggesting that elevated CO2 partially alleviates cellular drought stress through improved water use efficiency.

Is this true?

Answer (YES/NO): NO